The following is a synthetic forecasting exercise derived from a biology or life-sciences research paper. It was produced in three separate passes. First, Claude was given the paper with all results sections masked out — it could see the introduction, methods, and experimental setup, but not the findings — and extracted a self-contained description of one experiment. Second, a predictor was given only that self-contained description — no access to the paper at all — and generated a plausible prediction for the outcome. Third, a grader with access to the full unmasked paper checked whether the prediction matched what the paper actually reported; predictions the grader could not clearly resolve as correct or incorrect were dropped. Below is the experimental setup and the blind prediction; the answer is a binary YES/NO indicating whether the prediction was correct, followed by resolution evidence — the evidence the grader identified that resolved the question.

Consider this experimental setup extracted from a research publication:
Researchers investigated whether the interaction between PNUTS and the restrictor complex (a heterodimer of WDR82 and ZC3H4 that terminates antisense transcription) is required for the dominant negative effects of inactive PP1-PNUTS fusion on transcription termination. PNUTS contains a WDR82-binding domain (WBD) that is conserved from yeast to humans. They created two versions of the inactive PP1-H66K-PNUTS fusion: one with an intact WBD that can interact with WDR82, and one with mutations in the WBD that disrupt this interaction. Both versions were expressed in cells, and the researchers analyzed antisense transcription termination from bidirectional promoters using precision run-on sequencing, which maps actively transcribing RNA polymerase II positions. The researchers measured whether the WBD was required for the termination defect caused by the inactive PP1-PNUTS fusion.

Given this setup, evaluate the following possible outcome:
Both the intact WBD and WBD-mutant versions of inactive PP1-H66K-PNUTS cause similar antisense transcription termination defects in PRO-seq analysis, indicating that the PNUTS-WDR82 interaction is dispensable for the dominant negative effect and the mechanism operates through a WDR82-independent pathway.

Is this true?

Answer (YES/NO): NO